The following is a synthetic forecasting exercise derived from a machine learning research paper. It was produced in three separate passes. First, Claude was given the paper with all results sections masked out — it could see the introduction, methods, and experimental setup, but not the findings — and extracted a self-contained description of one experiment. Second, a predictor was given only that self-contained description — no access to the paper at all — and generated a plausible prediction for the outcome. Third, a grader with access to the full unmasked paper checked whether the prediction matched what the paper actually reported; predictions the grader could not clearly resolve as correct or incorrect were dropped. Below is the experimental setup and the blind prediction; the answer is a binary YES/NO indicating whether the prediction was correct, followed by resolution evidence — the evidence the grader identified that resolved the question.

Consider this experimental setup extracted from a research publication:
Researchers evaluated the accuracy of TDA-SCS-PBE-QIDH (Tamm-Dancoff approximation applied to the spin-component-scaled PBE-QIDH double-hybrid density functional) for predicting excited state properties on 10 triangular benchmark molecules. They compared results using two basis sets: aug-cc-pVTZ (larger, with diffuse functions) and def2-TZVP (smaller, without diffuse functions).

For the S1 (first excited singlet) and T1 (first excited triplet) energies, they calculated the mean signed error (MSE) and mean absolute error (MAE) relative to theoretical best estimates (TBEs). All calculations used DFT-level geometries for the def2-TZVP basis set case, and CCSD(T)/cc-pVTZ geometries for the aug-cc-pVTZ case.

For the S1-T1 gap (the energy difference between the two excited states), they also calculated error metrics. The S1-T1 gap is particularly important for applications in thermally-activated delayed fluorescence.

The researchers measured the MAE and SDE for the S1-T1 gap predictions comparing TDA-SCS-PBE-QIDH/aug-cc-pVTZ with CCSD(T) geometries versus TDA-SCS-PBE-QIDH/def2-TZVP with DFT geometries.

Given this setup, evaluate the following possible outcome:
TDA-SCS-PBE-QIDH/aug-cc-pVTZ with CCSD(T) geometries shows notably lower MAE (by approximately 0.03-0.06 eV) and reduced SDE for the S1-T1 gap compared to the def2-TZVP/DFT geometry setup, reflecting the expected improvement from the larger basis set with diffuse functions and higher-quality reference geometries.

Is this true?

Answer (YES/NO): NO